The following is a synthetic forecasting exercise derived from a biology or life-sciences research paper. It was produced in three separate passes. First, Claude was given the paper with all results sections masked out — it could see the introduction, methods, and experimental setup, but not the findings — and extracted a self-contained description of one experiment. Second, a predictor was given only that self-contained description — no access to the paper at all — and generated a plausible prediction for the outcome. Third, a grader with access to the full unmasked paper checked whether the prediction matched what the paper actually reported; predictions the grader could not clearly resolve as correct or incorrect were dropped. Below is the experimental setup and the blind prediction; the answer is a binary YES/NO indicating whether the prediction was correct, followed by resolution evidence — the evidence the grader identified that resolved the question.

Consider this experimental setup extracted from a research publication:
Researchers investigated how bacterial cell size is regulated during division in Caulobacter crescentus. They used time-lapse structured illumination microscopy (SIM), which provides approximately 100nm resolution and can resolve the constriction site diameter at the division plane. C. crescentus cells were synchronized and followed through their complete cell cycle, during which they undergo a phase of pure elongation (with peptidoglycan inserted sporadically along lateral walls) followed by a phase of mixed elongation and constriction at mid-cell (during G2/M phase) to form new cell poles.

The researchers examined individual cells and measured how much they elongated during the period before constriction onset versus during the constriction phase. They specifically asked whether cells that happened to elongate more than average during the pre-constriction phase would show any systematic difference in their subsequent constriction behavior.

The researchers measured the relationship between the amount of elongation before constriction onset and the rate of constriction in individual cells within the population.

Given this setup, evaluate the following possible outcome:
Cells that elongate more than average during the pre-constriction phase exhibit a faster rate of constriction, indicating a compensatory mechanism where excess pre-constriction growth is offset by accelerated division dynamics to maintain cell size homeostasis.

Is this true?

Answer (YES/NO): YES